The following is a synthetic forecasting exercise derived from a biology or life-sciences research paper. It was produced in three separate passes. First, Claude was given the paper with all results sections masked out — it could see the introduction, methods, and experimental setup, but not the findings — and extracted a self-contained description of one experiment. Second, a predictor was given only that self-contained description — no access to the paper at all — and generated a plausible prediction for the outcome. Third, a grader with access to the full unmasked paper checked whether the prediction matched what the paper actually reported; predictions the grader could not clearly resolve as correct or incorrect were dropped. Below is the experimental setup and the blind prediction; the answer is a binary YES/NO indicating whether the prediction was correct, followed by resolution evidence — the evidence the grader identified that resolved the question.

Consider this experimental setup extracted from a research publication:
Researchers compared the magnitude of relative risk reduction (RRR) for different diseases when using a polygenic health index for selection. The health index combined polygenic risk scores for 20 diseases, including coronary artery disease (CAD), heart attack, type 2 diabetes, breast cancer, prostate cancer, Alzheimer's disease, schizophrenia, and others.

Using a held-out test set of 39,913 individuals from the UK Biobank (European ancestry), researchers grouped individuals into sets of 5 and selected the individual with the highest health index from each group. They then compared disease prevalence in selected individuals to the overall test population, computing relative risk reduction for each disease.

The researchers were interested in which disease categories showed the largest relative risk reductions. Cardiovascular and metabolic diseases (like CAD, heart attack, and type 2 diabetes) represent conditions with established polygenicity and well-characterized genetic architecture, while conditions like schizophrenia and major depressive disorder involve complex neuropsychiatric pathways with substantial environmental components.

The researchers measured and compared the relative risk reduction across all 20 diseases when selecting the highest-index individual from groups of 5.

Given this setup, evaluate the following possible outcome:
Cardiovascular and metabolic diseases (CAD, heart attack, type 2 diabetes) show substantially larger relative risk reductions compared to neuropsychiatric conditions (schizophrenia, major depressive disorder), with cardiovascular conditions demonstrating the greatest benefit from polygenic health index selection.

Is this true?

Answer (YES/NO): YES